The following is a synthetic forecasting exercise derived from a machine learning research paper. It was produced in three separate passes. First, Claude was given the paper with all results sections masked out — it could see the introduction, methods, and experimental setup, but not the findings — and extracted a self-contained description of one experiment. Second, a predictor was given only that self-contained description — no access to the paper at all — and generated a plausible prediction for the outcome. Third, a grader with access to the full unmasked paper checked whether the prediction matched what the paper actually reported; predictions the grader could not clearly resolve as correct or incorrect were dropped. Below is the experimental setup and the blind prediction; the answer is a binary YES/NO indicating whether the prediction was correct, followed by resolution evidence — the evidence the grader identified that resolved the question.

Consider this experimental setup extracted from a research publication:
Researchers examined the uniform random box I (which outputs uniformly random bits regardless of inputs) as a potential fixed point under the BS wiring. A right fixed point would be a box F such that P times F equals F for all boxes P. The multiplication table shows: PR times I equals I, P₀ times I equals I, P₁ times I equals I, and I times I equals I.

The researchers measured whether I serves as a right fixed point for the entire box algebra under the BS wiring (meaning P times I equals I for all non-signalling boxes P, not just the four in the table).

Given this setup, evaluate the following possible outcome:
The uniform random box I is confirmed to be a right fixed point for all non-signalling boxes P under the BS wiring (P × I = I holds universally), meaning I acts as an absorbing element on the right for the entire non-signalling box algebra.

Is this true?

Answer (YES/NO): YES